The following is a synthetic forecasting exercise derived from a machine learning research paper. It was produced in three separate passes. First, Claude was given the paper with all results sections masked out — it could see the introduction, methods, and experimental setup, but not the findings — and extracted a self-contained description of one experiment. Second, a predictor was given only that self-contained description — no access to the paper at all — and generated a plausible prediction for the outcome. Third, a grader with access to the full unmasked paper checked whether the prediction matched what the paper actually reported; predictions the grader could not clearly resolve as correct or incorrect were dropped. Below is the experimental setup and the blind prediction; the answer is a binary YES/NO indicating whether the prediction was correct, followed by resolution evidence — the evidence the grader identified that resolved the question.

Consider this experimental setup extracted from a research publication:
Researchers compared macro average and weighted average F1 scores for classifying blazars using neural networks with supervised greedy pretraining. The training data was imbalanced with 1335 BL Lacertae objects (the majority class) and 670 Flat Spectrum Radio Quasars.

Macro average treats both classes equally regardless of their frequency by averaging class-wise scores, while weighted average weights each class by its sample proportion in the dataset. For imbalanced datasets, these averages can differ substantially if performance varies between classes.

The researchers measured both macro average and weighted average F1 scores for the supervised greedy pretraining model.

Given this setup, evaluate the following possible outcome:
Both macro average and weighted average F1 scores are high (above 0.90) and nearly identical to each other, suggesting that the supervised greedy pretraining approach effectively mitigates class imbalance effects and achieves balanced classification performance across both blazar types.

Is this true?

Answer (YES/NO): NO